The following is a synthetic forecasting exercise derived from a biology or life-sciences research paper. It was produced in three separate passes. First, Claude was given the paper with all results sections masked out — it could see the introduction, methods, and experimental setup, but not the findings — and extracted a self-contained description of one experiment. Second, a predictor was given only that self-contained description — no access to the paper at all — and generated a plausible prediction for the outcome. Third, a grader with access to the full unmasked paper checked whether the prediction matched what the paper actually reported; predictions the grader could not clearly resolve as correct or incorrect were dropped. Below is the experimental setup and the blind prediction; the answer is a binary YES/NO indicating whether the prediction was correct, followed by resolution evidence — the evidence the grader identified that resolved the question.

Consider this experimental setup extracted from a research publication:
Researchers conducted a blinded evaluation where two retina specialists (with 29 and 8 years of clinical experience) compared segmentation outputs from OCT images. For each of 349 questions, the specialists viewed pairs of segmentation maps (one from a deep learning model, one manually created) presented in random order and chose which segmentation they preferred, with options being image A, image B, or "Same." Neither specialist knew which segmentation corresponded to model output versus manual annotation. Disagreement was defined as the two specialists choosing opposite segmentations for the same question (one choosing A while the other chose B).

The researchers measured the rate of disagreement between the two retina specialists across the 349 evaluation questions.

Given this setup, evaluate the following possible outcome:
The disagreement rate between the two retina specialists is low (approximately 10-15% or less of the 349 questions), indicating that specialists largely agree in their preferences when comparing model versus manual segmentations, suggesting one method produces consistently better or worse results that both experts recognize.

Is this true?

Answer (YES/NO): YES